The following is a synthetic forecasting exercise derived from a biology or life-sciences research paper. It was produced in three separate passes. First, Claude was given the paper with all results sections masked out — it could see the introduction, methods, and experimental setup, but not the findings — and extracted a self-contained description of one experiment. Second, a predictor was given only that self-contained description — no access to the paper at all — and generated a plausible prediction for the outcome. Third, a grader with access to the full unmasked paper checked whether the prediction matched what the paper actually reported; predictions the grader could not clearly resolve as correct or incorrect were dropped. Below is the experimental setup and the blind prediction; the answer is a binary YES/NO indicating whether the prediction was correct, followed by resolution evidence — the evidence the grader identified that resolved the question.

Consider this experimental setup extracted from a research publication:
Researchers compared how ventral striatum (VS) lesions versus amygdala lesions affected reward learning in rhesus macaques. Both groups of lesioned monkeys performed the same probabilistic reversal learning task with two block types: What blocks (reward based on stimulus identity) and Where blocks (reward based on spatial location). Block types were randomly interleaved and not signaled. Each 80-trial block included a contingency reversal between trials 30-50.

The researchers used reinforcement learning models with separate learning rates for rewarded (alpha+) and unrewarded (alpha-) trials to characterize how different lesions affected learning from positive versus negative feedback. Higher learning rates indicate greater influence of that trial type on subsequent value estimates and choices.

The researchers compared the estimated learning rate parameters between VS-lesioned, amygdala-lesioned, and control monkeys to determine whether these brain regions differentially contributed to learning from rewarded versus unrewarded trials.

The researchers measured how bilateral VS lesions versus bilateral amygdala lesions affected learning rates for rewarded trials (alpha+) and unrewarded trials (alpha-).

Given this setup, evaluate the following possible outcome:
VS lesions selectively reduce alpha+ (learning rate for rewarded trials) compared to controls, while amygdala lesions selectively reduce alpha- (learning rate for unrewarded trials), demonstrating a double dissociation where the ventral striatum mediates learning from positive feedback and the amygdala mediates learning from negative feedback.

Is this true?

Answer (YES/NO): NO